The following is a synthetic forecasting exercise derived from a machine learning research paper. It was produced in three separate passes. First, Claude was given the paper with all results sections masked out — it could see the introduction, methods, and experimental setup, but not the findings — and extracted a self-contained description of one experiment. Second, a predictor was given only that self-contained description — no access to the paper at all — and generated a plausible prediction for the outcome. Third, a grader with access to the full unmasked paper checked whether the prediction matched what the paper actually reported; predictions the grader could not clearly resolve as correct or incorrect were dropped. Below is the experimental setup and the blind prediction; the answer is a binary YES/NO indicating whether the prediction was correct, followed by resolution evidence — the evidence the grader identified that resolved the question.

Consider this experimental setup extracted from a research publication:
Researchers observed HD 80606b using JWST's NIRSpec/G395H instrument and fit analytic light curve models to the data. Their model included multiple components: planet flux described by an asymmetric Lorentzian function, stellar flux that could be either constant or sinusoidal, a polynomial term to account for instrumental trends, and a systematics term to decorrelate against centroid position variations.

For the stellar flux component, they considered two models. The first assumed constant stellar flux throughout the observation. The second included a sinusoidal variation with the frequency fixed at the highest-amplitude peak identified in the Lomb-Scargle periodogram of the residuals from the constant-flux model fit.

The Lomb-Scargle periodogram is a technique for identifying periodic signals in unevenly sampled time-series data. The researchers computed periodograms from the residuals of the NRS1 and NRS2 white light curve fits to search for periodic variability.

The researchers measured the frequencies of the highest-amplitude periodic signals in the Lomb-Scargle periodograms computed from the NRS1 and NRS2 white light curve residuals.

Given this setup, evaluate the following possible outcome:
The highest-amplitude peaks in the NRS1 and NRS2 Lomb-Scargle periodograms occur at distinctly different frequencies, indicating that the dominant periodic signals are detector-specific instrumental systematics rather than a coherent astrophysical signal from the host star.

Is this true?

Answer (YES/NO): NO